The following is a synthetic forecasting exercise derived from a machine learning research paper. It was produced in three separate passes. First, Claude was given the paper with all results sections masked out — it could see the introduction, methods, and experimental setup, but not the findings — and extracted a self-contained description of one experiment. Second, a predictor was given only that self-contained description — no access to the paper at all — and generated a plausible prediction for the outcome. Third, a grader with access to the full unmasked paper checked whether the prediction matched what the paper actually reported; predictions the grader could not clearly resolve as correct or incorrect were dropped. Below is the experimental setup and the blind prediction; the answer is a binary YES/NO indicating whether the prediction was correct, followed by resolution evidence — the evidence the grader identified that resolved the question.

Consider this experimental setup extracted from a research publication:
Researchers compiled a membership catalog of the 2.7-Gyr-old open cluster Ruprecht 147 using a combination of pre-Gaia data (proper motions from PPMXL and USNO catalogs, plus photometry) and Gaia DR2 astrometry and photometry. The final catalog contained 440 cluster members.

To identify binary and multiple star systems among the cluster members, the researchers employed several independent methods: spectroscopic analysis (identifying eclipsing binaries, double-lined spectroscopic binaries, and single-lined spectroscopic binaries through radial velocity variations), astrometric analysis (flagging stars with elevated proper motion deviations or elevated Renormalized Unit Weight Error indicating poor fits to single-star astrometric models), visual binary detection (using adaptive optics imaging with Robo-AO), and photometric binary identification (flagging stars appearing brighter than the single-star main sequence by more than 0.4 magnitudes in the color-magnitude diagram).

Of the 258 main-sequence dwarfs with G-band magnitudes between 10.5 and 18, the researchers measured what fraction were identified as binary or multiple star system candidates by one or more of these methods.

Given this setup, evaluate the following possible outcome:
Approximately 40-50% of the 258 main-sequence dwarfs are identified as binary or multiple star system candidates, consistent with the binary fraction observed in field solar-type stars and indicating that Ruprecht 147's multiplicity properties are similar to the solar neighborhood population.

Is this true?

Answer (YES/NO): YES